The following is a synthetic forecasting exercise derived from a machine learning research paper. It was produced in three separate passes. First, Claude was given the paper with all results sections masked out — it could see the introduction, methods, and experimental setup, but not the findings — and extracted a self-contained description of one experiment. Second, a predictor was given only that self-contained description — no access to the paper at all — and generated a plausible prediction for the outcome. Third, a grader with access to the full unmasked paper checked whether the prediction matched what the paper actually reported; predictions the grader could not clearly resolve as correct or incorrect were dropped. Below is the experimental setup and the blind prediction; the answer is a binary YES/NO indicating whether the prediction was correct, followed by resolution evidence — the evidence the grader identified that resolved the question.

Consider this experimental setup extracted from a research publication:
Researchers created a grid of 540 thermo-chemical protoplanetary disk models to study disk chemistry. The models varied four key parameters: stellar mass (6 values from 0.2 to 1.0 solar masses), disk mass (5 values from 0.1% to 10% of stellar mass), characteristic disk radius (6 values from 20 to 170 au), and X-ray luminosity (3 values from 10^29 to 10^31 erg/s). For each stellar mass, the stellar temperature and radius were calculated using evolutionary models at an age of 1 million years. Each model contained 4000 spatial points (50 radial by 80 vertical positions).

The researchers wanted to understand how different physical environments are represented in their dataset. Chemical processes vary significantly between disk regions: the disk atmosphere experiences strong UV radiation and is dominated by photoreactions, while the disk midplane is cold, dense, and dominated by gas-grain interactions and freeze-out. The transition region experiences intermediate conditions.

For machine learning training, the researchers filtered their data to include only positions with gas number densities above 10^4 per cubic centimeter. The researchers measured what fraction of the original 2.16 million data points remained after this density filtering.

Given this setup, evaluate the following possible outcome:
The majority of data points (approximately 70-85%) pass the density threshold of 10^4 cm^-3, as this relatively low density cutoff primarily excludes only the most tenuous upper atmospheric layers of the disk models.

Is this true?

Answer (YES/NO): NO